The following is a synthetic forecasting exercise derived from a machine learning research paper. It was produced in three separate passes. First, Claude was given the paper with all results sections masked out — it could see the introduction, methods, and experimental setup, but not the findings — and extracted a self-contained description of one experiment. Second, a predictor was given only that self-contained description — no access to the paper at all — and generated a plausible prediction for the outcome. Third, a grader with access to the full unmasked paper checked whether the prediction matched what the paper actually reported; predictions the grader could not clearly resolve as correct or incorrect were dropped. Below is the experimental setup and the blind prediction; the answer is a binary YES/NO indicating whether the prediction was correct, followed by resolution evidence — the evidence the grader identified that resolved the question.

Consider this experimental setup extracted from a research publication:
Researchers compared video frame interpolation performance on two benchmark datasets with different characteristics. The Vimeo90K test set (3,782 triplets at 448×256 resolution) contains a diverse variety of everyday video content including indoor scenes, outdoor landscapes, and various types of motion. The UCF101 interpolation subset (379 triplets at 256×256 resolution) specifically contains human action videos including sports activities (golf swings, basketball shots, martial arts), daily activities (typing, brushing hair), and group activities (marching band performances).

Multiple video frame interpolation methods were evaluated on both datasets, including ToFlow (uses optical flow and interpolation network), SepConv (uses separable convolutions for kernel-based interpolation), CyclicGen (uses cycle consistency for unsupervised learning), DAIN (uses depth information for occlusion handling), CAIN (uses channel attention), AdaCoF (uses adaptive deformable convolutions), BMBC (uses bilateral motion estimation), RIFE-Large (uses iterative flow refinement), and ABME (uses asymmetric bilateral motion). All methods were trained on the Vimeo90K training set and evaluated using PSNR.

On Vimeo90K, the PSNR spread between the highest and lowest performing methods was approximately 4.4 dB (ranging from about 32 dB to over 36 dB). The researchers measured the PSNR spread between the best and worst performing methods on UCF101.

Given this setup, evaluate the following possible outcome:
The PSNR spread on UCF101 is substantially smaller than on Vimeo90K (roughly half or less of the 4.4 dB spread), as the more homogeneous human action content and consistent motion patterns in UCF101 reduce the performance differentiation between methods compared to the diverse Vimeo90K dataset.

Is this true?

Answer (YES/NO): YES